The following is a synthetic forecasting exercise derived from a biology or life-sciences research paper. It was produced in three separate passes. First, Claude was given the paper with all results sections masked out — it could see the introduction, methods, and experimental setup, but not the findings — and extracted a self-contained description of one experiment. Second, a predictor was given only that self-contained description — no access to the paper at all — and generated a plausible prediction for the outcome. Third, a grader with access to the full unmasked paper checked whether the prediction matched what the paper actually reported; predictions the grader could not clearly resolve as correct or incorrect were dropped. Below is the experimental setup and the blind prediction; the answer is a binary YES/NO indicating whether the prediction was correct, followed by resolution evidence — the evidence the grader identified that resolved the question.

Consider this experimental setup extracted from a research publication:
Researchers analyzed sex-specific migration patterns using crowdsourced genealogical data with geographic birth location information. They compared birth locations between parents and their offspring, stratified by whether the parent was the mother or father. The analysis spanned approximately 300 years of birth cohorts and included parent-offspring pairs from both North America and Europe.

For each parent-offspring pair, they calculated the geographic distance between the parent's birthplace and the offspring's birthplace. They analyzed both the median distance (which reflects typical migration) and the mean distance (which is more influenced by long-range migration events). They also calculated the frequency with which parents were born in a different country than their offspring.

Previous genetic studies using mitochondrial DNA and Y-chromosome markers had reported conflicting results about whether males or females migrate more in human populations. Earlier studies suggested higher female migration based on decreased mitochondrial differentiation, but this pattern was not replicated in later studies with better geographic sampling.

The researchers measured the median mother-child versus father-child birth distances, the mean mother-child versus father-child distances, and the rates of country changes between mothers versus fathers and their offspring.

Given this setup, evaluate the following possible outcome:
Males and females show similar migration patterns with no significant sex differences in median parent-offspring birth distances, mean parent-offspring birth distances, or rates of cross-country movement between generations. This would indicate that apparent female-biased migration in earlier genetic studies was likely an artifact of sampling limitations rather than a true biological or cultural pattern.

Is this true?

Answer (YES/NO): NO